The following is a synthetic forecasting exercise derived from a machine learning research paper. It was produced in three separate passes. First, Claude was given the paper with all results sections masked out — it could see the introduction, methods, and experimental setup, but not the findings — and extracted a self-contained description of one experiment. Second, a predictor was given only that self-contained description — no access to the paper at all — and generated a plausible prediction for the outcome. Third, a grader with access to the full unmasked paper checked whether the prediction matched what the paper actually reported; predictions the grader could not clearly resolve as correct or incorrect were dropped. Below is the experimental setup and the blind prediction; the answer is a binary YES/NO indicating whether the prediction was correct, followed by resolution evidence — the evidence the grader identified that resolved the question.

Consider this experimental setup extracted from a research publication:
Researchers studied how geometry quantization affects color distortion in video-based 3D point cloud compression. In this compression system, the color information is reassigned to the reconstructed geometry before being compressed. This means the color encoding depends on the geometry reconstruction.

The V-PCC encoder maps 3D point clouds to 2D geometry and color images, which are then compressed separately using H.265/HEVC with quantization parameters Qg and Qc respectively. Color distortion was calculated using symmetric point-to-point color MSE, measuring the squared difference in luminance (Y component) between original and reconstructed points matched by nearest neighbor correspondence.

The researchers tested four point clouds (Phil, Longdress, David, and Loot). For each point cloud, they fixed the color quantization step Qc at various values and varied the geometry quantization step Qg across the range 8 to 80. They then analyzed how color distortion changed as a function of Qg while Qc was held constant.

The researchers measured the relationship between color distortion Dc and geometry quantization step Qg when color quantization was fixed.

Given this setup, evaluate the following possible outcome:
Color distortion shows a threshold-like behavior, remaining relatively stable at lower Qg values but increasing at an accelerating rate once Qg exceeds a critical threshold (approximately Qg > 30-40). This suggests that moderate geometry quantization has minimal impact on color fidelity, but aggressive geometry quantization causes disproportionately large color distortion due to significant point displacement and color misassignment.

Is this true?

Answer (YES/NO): NO